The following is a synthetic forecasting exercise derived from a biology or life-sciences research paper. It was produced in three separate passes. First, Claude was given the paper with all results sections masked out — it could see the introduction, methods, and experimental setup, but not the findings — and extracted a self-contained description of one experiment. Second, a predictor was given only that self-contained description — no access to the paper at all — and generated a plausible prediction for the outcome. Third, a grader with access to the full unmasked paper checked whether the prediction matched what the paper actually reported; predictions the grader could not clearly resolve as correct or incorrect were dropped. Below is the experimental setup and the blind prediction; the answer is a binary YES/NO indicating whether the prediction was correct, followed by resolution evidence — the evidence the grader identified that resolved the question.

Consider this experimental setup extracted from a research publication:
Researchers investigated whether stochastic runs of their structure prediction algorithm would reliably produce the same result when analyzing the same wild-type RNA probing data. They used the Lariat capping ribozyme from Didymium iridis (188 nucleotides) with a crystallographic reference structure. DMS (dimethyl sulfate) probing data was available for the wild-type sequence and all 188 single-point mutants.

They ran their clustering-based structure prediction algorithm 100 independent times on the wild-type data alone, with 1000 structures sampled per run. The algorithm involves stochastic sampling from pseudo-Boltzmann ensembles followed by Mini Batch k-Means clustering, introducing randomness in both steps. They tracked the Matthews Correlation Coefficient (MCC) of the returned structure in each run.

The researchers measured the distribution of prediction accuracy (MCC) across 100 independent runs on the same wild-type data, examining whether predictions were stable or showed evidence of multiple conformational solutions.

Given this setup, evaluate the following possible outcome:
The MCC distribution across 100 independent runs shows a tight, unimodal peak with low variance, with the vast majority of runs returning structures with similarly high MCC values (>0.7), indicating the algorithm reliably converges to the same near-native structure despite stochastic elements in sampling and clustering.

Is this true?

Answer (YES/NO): NO